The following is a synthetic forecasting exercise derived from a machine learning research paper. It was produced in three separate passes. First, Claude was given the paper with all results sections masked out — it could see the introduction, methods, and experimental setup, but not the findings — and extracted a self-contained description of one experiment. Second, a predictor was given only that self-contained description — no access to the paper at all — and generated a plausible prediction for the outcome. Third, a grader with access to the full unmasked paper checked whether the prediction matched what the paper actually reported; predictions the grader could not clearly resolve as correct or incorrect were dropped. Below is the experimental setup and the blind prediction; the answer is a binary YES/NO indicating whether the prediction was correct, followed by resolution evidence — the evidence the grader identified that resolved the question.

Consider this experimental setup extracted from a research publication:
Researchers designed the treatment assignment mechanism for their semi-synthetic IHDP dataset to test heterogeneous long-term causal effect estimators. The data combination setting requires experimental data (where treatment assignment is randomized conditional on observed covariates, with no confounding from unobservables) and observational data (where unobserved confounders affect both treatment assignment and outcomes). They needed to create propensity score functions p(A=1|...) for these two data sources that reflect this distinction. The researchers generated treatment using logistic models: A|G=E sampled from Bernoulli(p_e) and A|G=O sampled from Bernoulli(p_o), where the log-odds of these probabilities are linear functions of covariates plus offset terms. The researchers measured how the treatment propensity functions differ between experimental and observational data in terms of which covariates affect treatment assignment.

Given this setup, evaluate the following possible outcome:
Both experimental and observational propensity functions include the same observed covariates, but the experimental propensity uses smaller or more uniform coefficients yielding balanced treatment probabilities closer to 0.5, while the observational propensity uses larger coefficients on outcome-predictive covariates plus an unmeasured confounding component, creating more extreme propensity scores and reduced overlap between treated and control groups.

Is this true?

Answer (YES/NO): NO